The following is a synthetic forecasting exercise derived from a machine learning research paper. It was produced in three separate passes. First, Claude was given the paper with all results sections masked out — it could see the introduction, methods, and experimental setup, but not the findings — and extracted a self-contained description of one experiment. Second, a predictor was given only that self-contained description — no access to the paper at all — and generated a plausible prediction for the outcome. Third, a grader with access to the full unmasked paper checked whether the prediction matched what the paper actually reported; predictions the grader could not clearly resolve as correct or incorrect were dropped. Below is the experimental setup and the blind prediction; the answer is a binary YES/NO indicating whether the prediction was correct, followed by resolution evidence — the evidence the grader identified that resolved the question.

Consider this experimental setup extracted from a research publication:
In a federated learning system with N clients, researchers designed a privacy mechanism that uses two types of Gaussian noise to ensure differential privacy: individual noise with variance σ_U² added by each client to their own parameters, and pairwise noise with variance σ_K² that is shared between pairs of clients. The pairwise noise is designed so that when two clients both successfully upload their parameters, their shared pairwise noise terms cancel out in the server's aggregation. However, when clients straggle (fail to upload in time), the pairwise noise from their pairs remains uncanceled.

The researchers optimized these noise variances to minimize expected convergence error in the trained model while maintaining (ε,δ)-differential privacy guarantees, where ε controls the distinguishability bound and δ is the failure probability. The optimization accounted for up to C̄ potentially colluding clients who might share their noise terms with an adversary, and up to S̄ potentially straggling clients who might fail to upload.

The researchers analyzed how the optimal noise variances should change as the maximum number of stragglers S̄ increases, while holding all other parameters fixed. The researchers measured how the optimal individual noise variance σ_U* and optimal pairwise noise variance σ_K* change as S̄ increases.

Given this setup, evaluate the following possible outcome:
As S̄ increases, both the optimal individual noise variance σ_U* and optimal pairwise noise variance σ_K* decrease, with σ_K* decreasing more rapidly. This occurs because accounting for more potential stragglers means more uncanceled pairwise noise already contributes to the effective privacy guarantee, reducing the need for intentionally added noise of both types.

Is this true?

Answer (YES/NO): NO